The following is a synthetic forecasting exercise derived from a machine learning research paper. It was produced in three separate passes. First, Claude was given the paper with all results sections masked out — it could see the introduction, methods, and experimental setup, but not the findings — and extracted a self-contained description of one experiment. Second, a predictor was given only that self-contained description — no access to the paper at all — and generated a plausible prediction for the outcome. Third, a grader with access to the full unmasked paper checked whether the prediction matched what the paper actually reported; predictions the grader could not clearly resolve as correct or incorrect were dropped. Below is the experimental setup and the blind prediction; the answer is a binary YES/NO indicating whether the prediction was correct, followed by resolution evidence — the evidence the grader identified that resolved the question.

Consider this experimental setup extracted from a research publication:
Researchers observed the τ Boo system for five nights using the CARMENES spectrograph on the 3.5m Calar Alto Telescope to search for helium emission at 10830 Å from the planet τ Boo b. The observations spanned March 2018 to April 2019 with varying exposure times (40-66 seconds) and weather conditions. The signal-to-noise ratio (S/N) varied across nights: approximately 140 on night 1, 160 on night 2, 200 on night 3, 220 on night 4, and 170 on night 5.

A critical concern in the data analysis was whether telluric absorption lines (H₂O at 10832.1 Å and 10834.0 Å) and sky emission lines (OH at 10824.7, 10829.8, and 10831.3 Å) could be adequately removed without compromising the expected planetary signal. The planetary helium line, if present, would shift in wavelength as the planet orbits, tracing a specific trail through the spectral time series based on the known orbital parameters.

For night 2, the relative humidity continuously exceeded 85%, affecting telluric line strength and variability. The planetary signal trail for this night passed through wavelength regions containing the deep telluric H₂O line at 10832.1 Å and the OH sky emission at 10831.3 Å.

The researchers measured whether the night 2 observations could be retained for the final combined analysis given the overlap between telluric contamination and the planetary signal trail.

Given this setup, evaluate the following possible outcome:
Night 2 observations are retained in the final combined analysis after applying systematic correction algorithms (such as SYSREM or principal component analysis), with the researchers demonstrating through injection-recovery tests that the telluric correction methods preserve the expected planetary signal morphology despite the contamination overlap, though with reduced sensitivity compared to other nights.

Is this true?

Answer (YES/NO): NO